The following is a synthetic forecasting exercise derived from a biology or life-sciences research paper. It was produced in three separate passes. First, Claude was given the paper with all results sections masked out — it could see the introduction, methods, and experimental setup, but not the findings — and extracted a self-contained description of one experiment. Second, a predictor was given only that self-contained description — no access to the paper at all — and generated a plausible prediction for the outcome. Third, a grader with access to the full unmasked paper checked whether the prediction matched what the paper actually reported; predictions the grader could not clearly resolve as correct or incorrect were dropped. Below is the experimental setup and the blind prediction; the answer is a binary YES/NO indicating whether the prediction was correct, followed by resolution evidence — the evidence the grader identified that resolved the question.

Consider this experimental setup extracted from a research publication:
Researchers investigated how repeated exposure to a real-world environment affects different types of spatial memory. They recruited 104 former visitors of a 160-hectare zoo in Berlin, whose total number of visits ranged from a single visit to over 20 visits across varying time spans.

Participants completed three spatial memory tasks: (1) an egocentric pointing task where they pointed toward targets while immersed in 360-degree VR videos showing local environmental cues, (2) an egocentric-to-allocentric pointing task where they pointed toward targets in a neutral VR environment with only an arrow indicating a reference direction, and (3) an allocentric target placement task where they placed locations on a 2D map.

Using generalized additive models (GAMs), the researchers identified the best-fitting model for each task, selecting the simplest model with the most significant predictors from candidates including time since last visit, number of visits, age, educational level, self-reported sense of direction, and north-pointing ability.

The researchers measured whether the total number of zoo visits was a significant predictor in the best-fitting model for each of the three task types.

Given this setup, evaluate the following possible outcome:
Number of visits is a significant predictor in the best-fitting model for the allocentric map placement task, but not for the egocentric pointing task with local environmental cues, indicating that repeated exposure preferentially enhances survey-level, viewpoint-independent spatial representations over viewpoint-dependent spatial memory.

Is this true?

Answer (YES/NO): NO